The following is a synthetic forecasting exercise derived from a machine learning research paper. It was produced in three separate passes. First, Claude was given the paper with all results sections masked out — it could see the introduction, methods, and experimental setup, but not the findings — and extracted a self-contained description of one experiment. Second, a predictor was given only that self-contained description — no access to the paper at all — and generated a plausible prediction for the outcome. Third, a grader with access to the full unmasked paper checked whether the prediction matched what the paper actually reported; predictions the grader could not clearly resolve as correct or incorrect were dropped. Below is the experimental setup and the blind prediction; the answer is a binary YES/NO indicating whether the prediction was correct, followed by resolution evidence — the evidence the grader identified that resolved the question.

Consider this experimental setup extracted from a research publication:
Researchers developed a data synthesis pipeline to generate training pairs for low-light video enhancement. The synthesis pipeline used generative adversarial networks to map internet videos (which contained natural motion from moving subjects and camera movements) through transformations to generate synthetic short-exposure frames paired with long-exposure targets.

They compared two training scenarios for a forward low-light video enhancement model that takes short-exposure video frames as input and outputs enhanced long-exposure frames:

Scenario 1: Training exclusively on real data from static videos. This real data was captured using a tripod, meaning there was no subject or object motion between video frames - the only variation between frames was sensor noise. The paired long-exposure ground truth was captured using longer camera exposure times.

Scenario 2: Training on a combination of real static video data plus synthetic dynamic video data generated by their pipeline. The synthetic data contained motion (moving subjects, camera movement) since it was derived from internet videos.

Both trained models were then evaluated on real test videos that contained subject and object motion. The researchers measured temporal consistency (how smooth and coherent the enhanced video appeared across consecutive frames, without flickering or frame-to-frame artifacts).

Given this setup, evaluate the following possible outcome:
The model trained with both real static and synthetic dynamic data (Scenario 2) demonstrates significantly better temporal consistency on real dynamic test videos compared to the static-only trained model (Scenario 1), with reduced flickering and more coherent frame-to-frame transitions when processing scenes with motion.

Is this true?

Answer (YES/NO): NO